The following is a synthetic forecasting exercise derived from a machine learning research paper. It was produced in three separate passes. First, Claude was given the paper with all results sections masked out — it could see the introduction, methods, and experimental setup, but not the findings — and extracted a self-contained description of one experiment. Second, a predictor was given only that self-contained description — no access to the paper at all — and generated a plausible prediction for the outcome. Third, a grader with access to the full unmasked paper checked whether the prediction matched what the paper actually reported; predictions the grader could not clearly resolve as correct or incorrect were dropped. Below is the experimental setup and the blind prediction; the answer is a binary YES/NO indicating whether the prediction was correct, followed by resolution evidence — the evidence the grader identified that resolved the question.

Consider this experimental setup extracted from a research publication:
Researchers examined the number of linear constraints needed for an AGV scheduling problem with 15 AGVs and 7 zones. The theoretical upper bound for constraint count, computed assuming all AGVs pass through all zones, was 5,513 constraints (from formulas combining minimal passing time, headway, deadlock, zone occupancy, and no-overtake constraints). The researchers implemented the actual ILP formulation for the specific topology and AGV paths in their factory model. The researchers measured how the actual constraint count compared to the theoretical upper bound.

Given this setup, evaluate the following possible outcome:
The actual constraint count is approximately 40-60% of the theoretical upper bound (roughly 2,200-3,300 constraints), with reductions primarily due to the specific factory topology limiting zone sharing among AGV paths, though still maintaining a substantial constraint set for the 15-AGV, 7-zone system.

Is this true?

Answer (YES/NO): NO